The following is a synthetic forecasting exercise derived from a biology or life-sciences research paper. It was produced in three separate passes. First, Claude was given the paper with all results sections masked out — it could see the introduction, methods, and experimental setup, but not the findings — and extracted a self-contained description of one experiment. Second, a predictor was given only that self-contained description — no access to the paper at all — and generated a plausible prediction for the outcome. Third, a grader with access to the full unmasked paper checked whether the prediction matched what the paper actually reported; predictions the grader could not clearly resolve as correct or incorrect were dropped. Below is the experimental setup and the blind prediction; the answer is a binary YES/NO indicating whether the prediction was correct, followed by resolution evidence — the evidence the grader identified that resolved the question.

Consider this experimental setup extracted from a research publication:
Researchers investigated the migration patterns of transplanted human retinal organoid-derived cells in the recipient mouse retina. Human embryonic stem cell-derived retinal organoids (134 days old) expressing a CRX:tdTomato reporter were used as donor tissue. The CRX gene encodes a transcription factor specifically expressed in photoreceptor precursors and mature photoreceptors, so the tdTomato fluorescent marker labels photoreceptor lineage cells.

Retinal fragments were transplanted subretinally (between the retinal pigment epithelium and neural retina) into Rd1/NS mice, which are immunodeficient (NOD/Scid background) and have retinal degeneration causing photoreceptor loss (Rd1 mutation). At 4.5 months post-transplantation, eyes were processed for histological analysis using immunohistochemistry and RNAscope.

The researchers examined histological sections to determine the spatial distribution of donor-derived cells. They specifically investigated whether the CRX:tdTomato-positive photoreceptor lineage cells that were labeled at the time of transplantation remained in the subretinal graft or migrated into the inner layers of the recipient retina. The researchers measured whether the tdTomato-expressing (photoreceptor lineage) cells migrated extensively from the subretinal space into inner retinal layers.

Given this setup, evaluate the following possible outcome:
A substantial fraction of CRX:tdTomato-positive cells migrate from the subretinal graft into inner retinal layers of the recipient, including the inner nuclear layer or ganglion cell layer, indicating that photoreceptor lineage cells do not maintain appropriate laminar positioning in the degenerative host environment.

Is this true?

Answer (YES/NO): NO